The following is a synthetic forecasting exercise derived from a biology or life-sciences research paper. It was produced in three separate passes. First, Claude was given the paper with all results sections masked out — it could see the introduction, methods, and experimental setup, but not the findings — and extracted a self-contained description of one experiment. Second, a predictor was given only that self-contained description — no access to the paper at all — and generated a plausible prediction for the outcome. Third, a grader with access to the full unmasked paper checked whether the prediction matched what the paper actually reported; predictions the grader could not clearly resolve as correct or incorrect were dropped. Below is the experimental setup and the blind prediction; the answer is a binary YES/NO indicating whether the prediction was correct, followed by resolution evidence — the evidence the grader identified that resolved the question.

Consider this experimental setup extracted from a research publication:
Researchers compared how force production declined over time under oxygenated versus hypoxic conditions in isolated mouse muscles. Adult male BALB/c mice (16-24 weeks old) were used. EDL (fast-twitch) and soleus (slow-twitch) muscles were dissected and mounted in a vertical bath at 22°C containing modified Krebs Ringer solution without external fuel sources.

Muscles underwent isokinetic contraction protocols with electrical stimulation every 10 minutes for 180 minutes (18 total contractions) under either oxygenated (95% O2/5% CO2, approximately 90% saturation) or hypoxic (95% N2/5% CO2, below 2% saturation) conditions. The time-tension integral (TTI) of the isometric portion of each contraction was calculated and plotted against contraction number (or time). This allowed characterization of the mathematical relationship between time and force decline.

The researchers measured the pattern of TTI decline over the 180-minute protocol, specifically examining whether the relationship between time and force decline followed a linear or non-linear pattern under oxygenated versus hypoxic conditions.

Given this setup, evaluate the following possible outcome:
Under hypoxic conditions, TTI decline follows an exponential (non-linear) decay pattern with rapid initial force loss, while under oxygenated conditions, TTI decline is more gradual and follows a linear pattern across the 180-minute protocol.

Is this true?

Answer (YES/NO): YES